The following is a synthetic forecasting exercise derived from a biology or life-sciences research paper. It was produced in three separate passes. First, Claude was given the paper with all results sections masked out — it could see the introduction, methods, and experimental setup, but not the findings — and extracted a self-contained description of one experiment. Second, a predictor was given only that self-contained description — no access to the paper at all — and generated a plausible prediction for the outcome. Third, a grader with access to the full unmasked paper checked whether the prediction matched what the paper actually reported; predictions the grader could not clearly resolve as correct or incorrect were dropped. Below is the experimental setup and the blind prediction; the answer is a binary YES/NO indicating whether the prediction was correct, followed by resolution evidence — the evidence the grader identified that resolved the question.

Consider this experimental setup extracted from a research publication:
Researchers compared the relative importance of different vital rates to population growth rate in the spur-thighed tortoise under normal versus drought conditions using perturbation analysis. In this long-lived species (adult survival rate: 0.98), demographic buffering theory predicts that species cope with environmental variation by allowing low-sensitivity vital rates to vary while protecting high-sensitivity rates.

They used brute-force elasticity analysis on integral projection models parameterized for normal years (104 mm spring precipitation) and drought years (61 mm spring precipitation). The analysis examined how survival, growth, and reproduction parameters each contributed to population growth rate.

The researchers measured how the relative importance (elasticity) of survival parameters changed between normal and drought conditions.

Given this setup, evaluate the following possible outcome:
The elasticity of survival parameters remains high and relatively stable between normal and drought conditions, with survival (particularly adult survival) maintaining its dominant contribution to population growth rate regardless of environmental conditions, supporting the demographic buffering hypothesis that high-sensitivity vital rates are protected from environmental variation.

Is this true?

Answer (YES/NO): NO